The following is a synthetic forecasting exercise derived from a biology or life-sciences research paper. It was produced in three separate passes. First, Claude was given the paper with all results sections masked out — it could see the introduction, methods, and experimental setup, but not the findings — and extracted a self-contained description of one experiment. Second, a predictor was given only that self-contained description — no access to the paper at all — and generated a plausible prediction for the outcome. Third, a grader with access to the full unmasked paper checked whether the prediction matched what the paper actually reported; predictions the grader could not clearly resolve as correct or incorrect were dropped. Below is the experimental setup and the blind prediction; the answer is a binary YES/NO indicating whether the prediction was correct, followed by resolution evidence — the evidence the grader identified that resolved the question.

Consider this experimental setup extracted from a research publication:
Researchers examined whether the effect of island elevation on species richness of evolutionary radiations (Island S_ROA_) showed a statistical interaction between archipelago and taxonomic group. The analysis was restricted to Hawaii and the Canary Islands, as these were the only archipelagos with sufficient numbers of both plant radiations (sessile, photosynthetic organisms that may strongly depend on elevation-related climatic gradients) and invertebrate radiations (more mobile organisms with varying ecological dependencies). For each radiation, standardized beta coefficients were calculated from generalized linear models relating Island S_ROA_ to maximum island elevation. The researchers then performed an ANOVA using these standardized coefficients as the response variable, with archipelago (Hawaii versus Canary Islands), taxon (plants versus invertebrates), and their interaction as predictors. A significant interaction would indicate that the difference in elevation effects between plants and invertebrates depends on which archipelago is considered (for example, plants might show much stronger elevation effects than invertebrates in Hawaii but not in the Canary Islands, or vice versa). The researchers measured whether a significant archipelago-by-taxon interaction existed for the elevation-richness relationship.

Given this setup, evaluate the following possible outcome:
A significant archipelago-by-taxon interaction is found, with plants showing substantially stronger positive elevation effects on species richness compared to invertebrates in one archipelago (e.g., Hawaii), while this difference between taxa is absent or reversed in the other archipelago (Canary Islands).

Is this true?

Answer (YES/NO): NO